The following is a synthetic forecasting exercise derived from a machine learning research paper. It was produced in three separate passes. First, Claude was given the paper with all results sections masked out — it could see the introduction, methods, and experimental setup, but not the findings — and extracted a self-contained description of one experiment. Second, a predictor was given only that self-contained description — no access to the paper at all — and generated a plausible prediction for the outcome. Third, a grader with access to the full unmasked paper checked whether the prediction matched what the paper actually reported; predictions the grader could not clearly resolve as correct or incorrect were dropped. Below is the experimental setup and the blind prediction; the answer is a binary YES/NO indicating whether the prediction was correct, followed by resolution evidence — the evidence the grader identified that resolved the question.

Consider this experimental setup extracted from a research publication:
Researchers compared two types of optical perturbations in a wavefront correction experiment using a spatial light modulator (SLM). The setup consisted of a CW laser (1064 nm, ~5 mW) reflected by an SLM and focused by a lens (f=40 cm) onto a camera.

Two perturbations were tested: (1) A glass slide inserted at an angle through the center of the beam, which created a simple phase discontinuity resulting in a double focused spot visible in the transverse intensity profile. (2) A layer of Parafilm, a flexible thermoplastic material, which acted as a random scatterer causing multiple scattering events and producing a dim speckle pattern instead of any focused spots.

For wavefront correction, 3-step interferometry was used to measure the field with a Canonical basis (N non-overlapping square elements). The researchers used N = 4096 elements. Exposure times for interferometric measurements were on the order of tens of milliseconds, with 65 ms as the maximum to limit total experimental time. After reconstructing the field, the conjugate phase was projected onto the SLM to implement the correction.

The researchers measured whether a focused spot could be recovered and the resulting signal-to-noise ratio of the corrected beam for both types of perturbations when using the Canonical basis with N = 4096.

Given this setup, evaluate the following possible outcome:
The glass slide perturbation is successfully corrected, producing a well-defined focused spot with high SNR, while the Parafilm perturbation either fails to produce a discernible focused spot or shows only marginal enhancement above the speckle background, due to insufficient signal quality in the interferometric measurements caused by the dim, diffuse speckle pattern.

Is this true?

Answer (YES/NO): YES